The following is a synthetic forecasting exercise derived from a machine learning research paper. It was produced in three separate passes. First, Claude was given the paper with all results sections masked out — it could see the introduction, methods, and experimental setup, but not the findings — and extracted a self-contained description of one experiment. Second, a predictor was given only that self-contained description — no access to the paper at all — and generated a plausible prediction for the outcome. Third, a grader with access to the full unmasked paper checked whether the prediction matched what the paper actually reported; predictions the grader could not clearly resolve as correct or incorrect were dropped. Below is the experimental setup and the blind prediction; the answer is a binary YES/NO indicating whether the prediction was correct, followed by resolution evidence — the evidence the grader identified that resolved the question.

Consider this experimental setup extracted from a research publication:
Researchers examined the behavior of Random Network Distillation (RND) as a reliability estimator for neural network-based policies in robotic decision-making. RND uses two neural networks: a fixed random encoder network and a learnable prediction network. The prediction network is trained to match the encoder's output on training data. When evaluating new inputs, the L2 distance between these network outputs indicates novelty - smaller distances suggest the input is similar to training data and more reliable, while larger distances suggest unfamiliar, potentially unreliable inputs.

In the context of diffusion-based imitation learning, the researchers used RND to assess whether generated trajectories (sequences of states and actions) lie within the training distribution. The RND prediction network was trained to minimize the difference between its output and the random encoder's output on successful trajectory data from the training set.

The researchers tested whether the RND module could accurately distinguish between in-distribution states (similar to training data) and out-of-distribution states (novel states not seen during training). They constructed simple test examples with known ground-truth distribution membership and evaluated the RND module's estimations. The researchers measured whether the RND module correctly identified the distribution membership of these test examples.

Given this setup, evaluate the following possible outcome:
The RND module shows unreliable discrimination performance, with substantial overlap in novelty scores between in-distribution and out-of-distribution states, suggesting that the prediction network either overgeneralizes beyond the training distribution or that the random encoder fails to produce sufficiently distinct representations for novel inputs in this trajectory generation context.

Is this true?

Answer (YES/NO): NO